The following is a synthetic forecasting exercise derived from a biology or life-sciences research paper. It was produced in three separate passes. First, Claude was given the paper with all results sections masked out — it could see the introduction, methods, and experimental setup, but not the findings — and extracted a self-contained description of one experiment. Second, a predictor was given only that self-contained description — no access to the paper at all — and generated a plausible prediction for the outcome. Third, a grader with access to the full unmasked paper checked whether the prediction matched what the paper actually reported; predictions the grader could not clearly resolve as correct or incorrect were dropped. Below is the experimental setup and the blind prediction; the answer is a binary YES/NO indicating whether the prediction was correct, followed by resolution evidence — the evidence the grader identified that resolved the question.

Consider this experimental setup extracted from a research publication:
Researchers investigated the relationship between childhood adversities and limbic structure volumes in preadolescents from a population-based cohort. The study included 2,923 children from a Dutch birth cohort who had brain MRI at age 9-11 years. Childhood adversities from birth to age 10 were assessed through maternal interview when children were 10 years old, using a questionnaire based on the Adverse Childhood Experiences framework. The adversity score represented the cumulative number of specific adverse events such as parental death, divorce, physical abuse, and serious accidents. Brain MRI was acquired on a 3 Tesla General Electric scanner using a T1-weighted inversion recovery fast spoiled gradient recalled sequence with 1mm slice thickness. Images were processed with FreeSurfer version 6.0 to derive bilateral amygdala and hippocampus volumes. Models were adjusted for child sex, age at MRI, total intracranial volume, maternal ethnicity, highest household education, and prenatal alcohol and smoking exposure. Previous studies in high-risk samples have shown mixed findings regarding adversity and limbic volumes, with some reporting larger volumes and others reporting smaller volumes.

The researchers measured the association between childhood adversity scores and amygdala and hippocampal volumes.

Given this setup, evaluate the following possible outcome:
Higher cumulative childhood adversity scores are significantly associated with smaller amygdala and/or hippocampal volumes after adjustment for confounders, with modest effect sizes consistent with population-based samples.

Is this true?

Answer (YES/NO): NO